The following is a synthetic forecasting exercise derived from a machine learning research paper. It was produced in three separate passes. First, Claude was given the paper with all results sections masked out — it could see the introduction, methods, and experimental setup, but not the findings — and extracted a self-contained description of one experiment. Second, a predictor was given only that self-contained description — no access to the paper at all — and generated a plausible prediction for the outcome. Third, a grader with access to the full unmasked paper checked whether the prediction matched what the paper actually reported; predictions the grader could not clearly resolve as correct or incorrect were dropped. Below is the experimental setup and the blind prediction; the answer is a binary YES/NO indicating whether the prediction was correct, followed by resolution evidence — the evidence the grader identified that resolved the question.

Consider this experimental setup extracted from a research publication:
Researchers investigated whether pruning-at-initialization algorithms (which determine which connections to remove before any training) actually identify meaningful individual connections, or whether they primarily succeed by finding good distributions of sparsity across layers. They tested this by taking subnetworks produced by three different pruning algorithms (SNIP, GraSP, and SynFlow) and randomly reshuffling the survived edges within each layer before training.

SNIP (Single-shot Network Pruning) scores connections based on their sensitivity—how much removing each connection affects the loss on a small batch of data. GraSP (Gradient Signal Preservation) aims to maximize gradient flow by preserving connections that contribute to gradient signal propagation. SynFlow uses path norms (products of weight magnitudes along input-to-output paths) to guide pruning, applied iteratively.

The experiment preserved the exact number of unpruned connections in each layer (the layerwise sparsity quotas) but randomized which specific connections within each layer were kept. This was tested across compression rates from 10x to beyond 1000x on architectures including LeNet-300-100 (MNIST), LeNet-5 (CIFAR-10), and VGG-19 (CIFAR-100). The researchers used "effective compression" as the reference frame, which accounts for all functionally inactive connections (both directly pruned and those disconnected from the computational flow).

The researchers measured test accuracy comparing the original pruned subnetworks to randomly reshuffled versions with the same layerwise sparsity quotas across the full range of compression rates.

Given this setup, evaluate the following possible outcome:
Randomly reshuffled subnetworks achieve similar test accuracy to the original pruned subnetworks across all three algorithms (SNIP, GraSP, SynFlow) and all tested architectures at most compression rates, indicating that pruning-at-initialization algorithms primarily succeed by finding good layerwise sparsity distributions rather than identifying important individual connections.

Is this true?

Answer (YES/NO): NO